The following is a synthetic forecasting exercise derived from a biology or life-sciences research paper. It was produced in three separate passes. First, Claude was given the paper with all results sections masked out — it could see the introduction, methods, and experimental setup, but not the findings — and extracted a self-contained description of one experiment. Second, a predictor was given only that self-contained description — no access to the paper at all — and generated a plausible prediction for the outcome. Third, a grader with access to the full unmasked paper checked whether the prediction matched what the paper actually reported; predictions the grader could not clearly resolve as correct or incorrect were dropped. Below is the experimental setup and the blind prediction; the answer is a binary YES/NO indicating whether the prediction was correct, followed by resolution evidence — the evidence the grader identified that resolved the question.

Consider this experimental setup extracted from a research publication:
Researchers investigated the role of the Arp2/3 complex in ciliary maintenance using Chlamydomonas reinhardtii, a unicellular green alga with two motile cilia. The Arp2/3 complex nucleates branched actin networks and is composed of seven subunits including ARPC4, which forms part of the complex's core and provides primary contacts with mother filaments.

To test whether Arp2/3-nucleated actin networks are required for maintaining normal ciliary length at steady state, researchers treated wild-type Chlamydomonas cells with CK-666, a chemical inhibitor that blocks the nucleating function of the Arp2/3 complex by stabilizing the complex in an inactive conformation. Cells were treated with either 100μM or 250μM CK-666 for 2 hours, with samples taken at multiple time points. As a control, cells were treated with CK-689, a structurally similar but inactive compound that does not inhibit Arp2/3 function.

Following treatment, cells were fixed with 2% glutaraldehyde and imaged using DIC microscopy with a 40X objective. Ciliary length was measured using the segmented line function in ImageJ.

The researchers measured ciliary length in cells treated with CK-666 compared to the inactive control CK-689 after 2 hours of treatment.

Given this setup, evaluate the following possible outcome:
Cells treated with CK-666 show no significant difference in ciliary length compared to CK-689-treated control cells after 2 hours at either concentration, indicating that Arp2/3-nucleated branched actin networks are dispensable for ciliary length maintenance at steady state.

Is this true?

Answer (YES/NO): NO